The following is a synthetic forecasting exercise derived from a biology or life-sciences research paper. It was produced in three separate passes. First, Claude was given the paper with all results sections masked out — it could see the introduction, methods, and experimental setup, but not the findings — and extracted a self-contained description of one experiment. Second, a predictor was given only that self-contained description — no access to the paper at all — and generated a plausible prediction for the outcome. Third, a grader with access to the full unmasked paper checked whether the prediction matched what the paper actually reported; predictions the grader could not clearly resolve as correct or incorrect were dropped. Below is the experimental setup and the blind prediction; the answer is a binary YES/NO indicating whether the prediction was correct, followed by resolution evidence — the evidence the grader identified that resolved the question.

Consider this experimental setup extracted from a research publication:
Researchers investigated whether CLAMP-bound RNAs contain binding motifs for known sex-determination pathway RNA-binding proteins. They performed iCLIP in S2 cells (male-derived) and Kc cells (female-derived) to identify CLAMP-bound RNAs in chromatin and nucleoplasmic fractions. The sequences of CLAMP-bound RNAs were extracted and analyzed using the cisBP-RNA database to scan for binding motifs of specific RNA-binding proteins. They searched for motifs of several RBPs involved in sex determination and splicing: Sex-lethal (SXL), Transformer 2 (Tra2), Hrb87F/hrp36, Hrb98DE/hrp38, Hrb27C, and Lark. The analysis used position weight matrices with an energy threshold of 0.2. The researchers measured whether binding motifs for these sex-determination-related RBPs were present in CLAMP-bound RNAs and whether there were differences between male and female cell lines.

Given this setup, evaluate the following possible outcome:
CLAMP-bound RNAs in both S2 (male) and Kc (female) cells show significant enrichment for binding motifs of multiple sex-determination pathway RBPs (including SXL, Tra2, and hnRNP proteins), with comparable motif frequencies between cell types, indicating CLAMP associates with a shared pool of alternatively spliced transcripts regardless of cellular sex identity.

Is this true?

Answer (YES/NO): NO